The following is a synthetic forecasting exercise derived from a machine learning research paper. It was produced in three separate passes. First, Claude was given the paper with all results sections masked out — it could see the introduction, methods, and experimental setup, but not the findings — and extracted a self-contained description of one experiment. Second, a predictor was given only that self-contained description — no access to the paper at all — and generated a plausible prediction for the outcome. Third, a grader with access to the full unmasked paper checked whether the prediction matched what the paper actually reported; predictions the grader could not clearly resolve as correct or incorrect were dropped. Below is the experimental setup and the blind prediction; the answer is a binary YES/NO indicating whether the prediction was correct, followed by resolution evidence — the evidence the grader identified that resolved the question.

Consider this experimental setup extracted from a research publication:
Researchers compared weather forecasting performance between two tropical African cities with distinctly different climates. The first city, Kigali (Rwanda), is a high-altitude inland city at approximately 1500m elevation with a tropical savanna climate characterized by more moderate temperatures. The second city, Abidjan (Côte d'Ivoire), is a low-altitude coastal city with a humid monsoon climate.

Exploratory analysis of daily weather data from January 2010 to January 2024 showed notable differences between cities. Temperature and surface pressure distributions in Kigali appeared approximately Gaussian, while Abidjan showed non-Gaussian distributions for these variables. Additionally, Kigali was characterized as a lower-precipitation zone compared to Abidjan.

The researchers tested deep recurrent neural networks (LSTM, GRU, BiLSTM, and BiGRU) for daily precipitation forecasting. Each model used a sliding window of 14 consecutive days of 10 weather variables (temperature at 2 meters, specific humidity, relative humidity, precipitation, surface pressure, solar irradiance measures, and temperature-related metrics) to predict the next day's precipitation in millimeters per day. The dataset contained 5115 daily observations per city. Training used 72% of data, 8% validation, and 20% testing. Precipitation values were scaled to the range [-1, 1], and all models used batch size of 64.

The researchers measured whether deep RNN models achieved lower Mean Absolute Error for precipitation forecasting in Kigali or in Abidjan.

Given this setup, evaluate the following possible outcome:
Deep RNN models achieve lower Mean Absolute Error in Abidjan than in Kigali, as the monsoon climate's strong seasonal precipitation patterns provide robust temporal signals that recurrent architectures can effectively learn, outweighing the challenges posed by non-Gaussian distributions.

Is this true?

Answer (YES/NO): NO